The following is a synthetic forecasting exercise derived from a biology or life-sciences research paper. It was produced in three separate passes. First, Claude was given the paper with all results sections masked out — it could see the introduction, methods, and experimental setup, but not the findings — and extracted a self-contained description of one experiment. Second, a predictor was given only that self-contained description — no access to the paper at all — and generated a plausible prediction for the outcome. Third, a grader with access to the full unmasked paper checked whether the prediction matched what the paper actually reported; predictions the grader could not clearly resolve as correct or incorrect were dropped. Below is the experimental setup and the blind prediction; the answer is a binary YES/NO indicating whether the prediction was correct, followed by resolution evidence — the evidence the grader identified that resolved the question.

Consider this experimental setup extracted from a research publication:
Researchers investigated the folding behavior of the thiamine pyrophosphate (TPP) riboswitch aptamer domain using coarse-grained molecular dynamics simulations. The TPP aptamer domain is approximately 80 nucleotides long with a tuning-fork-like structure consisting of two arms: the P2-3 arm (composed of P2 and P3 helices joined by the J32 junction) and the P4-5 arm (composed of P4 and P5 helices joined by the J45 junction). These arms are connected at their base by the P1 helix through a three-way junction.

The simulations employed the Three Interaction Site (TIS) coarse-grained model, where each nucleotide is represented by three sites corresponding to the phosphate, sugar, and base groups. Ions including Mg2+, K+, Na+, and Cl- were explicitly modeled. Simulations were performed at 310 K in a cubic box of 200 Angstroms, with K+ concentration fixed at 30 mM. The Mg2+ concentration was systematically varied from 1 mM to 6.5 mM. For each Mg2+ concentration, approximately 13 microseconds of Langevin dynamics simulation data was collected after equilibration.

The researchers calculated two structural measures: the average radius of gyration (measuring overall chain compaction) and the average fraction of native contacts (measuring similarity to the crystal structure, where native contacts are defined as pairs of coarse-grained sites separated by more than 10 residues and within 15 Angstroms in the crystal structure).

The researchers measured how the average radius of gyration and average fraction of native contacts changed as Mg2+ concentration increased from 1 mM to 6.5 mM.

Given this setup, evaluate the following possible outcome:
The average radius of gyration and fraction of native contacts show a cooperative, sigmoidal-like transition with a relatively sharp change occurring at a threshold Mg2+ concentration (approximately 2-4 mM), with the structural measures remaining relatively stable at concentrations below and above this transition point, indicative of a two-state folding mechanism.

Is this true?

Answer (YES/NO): NO